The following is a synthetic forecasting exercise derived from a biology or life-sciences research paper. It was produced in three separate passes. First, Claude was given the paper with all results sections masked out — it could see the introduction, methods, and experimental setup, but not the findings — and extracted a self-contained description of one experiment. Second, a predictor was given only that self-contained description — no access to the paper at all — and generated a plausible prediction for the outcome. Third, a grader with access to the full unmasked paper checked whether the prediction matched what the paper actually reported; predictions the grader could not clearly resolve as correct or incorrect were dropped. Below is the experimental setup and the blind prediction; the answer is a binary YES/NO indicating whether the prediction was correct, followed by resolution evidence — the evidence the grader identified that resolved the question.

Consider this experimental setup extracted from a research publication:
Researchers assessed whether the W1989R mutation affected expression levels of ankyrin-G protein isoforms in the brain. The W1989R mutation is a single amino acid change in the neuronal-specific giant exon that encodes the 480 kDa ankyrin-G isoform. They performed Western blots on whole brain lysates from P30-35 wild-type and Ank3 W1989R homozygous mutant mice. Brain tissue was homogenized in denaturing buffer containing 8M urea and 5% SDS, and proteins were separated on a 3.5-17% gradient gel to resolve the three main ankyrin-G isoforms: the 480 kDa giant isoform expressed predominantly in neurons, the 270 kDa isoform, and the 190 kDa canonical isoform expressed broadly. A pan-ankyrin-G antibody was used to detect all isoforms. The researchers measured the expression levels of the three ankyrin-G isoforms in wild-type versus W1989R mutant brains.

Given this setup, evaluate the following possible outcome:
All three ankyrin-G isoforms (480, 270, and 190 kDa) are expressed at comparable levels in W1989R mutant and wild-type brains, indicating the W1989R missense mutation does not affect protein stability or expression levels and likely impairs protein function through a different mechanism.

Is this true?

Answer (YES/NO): NO